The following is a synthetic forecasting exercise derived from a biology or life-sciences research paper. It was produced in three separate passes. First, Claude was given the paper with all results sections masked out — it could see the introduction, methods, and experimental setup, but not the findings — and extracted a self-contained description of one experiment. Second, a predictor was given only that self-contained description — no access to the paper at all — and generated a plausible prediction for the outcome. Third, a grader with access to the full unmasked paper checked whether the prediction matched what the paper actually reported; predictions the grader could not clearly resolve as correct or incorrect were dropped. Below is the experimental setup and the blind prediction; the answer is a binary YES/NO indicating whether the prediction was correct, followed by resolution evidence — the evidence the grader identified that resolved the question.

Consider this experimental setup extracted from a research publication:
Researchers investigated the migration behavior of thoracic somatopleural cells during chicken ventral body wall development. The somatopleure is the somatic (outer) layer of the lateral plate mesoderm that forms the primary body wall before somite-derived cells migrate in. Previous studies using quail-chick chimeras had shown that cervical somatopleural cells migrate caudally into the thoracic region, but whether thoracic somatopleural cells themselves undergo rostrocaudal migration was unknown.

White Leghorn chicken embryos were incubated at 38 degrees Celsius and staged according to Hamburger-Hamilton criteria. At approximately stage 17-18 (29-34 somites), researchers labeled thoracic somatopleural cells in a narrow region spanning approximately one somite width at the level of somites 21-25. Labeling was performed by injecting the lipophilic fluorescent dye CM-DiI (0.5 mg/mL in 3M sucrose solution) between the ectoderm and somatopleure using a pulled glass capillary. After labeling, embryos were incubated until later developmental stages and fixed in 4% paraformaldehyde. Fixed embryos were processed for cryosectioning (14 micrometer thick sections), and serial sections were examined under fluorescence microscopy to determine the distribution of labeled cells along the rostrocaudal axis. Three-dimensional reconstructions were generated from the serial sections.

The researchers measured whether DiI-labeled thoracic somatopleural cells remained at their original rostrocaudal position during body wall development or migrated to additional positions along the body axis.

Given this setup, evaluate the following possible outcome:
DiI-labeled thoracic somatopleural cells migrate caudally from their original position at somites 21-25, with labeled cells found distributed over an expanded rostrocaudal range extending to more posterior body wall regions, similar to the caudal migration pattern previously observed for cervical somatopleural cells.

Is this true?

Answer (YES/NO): NO